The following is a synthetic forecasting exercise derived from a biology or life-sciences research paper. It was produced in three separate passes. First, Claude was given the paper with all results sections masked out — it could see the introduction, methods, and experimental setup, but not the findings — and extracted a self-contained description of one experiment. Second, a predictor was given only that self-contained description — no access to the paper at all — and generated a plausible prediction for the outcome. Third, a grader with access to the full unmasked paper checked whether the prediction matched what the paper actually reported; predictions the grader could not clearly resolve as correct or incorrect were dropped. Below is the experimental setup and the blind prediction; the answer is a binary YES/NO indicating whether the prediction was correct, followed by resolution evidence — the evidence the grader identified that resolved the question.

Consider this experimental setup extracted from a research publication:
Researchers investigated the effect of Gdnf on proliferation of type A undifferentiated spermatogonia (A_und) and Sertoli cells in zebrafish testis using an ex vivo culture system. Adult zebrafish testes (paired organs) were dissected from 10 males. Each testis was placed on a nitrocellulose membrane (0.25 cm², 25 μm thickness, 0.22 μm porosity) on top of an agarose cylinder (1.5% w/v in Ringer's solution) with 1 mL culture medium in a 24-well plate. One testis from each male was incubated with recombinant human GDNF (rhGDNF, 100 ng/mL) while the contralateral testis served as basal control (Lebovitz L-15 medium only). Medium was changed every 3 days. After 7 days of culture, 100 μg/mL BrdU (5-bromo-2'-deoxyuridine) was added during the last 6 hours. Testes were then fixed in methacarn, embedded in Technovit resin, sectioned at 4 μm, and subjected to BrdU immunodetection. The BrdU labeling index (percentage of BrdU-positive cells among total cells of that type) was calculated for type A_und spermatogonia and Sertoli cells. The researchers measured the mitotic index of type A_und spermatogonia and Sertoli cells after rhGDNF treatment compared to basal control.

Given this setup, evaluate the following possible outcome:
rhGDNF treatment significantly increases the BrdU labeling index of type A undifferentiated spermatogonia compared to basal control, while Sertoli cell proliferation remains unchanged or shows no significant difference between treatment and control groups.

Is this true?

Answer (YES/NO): NO